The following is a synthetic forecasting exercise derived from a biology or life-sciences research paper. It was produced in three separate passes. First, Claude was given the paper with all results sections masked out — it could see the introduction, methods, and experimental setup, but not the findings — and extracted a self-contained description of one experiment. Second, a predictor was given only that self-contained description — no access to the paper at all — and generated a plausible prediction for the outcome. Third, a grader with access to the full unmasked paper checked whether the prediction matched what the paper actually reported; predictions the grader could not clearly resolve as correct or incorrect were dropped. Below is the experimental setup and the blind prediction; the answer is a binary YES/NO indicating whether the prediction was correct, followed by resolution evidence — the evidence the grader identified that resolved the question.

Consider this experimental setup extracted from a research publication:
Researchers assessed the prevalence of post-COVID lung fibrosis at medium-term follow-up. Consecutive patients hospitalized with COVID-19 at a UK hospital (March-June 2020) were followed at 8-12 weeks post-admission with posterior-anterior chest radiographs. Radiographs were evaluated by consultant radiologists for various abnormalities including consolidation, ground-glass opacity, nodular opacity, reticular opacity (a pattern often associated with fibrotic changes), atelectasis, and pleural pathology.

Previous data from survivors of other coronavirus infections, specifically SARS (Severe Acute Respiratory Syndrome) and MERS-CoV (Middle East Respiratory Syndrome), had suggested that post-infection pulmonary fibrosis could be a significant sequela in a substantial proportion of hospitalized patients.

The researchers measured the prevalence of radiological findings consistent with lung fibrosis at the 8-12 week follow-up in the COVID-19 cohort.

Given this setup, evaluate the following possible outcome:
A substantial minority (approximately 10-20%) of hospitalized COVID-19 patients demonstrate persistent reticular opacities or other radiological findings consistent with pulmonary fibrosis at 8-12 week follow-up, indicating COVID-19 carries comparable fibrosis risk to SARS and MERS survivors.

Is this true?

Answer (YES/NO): NO